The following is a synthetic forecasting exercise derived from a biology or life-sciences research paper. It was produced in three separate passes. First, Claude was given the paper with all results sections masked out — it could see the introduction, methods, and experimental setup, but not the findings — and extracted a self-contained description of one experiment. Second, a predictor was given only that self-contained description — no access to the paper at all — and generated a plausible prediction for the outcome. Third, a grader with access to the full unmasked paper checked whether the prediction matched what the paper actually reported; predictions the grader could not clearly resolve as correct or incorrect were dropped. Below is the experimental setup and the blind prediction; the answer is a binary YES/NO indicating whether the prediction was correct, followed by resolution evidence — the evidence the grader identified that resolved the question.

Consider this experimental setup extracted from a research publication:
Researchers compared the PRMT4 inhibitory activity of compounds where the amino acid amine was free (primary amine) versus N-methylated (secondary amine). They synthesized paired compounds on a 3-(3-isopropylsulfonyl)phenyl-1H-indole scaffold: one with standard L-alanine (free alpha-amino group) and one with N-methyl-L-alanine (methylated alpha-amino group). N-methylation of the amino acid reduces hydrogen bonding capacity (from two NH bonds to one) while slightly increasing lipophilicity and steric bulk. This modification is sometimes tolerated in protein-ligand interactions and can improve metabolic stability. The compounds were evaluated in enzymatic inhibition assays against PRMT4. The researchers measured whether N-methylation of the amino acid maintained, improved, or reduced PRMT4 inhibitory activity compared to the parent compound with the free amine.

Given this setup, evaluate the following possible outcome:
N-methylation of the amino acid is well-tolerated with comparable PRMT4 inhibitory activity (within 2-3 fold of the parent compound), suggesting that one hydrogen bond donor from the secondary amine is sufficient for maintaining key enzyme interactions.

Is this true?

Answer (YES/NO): NO